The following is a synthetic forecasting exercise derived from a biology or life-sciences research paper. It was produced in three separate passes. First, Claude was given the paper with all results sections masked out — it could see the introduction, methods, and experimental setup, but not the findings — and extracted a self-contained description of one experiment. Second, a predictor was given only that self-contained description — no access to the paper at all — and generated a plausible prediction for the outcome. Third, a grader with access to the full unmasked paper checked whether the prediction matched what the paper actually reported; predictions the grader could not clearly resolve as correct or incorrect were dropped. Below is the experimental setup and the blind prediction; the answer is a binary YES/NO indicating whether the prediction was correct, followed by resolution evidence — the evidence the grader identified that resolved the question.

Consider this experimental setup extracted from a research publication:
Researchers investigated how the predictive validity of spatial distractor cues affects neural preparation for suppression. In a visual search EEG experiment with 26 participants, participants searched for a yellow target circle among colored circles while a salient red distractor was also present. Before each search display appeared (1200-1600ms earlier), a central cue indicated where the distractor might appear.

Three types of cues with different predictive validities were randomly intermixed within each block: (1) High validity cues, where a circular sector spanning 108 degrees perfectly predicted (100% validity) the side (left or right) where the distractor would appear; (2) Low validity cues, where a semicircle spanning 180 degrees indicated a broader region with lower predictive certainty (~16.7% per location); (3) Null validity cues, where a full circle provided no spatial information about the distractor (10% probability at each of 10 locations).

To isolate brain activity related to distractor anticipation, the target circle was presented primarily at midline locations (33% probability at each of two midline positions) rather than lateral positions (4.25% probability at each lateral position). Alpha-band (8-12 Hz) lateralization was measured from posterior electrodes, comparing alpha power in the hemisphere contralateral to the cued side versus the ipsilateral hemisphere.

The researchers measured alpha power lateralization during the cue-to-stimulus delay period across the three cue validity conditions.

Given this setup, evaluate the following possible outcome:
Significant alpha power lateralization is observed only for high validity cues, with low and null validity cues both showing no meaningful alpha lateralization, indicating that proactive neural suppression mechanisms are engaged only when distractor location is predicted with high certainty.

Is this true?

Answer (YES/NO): YES